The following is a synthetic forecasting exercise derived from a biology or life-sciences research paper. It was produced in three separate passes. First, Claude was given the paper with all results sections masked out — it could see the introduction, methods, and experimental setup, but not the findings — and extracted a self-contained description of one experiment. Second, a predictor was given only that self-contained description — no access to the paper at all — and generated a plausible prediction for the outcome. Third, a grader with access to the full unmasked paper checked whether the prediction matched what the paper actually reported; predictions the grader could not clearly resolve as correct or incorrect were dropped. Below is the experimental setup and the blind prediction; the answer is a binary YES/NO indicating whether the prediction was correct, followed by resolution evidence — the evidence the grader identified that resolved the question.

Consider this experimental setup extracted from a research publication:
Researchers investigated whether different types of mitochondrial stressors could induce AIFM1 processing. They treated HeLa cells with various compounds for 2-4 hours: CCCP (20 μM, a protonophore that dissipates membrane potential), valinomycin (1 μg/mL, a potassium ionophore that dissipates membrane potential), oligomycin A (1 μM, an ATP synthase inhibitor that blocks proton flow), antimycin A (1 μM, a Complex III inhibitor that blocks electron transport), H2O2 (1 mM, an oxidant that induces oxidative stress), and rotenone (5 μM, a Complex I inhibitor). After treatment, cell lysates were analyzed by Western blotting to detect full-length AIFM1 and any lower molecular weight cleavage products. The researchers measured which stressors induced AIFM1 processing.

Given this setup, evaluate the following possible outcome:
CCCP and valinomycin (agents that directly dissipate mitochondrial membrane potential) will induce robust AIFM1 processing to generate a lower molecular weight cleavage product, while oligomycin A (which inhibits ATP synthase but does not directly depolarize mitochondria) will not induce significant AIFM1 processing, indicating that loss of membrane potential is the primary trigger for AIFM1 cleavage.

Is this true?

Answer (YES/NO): NO